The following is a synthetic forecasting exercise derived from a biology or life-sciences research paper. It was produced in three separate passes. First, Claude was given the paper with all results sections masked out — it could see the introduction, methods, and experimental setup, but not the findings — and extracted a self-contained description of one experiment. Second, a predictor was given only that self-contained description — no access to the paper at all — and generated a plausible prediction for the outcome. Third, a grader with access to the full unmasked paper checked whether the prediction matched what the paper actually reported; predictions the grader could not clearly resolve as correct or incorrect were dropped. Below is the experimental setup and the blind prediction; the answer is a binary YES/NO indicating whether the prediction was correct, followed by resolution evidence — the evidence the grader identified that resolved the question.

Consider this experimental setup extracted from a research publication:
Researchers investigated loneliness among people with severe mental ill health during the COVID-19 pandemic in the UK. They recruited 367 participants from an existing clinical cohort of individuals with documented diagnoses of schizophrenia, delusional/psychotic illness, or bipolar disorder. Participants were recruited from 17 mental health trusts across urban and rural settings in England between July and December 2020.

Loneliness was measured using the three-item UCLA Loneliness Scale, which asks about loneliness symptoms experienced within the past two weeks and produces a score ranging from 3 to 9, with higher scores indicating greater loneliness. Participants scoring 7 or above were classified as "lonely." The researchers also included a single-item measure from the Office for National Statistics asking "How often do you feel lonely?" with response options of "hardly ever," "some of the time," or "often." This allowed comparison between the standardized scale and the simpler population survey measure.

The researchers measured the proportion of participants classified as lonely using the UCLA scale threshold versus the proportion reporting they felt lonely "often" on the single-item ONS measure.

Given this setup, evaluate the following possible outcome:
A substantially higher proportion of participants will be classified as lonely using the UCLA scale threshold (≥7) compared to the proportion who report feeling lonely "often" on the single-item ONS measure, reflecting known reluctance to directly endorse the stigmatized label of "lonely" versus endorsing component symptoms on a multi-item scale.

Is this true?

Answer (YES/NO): NO